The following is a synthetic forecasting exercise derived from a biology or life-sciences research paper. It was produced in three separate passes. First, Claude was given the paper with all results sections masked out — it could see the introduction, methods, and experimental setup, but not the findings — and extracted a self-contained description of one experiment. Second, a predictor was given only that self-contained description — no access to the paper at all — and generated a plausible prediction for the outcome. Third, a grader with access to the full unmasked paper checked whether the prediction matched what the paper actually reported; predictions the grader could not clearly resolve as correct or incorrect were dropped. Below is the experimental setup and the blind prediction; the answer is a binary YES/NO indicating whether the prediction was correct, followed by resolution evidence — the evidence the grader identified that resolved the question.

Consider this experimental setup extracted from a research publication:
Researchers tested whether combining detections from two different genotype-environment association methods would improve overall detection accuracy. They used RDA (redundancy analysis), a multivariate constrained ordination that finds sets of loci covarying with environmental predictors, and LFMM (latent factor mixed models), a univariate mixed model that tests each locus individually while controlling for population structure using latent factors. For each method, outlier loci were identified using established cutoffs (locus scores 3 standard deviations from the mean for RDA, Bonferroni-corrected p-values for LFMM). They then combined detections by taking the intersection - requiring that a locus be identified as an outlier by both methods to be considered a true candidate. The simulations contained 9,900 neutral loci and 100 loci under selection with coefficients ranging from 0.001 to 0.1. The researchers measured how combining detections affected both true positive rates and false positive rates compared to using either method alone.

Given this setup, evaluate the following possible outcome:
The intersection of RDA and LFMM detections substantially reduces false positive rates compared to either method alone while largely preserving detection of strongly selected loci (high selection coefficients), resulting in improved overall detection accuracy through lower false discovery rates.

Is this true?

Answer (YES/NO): NO